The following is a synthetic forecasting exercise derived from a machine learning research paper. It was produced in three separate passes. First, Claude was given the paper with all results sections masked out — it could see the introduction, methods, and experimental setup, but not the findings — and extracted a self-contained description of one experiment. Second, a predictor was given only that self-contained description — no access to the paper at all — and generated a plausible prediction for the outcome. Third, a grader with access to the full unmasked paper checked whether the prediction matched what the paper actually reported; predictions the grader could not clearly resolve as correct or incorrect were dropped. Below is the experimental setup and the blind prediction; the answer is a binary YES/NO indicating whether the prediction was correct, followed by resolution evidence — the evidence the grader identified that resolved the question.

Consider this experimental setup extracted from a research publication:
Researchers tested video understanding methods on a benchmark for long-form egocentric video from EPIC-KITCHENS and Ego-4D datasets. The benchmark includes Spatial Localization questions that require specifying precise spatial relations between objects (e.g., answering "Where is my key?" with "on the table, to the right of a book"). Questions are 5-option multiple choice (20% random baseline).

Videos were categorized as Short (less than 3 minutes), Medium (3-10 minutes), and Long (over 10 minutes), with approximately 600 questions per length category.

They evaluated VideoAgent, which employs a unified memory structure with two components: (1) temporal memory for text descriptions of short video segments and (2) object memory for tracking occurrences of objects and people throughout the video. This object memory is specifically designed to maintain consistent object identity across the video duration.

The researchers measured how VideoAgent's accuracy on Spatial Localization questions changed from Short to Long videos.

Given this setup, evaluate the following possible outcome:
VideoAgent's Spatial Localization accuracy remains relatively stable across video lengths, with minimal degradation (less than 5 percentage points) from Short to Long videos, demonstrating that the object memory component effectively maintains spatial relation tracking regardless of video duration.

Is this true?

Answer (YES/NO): NO